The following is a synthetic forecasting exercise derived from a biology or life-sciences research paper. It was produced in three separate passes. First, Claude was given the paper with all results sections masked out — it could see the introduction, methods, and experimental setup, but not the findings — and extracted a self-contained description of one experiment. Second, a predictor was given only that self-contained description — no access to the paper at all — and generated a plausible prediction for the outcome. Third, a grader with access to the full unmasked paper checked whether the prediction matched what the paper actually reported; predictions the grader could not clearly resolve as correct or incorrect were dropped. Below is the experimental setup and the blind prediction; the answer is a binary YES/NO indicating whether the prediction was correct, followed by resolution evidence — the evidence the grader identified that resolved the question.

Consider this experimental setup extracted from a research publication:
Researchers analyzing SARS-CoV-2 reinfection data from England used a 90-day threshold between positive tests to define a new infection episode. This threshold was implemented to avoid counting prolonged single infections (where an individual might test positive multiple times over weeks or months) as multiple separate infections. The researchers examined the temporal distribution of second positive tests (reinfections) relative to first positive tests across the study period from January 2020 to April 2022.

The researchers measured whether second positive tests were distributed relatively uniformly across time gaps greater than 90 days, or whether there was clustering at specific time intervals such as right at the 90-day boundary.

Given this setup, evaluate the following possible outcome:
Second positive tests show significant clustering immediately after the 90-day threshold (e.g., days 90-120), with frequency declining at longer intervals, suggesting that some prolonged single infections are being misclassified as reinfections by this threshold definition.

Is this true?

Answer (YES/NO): YES